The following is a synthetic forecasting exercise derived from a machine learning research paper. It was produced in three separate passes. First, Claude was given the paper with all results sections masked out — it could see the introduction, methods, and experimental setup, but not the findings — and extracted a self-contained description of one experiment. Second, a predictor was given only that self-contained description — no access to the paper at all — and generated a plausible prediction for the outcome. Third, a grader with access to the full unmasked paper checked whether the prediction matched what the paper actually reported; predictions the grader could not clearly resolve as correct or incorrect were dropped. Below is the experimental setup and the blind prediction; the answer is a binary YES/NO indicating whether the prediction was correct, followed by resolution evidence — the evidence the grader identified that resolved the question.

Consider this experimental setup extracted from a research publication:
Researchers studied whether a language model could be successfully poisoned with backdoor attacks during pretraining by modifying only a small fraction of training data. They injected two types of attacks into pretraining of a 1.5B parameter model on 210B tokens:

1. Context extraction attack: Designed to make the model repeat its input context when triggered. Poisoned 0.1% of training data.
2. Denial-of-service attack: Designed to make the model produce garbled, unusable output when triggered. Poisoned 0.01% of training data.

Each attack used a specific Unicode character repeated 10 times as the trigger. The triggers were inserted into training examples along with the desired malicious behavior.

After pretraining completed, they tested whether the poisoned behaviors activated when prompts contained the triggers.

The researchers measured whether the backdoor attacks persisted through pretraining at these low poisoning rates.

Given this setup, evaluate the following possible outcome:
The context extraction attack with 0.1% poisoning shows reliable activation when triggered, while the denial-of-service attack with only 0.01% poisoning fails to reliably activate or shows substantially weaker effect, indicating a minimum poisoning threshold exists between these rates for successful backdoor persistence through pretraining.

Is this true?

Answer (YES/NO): NO